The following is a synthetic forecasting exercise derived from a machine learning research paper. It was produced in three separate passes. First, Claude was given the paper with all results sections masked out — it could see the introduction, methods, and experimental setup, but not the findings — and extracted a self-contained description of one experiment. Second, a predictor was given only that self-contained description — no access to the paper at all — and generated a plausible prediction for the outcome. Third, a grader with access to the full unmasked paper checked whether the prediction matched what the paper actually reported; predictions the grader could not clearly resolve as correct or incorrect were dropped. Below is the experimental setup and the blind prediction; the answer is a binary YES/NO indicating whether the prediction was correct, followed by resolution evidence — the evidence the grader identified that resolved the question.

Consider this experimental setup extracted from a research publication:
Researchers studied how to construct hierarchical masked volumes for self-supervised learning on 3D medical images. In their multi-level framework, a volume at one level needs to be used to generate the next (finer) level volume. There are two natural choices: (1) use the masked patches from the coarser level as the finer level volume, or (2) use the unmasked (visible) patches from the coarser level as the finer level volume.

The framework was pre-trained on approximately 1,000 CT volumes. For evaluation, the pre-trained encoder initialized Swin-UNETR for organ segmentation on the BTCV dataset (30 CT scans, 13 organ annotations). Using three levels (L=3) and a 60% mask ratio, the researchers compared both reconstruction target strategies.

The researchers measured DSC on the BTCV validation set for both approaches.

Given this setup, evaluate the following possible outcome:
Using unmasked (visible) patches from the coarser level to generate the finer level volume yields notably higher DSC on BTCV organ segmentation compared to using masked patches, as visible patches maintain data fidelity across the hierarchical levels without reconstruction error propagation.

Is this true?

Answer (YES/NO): NO